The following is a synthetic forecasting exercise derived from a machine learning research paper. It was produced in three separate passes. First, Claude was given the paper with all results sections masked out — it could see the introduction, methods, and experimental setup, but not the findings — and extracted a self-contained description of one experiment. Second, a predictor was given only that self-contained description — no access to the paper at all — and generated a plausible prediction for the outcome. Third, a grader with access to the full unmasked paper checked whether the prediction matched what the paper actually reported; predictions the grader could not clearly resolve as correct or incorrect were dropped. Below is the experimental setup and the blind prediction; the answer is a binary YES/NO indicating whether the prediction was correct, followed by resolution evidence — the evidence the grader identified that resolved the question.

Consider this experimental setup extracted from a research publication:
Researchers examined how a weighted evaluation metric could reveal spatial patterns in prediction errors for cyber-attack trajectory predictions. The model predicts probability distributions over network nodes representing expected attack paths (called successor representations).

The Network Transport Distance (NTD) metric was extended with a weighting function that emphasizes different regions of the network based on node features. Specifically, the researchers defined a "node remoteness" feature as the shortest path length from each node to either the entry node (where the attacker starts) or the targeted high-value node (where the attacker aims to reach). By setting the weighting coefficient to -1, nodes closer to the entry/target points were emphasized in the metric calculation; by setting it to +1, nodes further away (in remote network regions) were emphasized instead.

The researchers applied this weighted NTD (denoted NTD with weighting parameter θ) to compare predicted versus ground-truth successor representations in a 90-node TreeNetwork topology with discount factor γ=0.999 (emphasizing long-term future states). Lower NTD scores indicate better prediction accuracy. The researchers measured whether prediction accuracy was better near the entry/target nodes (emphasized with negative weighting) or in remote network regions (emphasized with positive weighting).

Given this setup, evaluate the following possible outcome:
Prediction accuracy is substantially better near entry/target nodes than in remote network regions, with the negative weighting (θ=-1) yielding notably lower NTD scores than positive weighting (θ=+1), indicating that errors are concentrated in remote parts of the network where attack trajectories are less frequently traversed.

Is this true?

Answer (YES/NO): YES